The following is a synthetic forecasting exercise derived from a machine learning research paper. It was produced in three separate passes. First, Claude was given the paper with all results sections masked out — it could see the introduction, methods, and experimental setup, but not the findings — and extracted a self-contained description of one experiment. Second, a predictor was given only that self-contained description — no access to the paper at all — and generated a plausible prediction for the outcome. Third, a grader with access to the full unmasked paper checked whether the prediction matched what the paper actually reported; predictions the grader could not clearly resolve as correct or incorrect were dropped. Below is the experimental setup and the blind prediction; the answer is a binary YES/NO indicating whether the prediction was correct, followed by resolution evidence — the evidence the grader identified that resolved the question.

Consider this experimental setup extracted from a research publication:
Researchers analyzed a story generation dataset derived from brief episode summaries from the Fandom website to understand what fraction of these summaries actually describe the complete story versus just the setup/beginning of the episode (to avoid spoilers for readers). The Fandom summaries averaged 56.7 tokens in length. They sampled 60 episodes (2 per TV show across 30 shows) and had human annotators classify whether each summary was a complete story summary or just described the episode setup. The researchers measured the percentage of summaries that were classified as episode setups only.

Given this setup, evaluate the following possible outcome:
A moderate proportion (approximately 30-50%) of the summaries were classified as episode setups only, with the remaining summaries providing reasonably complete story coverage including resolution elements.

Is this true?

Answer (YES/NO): NO